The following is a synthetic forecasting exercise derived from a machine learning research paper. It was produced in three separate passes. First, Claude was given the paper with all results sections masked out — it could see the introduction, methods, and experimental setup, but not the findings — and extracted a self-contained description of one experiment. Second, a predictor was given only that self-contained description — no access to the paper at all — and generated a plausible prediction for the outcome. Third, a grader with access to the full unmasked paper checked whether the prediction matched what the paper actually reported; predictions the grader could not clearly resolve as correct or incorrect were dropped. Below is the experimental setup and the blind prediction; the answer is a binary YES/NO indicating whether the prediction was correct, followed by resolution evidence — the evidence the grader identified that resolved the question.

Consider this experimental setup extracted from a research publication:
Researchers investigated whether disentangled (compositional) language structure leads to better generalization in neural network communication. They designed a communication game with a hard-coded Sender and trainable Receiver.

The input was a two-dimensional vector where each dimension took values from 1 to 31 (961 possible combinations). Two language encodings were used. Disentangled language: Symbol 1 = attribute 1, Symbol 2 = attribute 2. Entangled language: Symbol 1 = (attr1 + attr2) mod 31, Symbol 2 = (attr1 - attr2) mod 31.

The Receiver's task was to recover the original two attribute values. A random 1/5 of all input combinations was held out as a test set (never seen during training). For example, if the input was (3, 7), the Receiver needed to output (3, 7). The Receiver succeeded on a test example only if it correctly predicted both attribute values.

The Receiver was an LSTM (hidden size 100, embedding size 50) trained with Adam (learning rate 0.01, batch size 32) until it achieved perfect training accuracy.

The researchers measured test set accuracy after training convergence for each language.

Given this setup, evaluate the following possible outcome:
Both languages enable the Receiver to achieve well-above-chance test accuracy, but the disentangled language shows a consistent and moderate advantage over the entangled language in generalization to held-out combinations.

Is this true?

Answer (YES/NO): NO